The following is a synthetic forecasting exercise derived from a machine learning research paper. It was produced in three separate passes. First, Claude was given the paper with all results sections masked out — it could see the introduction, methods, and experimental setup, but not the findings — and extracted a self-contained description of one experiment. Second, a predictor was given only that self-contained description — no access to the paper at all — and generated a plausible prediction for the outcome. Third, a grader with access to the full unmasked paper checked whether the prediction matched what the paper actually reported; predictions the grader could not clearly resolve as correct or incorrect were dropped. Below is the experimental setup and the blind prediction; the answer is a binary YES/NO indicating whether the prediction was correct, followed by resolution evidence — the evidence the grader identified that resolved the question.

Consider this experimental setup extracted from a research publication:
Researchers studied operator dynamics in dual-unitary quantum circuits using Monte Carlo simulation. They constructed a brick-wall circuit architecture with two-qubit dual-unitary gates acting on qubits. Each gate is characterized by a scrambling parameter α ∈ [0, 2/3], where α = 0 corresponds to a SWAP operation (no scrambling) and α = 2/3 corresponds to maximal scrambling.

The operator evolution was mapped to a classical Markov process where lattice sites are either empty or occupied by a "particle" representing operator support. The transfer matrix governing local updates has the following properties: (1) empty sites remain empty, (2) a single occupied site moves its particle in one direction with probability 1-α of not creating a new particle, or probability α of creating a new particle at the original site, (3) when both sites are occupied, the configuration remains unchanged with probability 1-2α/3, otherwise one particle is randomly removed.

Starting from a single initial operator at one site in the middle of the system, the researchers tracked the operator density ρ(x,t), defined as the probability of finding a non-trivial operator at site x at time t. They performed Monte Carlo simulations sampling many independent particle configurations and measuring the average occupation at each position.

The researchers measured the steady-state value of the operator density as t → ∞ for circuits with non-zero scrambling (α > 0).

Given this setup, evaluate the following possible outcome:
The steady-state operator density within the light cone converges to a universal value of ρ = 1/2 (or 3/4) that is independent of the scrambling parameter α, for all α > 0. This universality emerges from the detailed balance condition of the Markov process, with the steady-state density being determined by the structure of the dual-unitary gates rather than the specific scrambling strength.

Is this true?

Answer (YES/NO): YES